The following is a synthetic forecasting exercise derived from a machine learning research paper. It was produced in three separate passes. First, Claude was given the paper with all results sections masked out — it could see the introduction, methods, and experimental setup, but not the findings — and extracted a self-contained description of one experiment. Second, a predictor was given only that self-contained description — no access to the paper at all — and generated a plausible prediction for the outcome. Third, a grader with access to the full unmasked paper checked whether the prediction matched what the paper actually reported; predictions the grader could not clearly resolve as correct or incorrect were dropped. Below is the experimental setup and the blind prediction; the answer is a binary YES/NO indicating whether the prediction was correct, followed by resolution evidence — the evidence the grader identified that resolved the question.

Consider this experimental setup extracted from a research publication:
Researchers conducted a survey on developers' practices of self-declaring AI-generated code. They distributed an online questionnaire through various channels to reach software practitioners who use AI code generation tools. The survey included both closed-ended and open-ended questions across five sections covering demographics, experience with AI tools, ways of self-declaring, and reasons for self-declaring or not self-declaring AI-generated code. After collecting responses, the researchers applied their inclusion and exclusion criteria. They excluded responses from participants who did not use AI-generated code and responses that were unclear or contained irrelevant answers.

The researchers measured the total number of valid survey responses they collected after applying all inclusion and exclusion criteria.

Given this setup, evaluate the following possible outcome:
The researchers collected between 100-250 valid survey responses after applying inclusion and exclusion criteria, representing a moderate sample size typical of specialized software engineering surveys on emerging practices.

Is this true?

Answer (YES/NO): YES